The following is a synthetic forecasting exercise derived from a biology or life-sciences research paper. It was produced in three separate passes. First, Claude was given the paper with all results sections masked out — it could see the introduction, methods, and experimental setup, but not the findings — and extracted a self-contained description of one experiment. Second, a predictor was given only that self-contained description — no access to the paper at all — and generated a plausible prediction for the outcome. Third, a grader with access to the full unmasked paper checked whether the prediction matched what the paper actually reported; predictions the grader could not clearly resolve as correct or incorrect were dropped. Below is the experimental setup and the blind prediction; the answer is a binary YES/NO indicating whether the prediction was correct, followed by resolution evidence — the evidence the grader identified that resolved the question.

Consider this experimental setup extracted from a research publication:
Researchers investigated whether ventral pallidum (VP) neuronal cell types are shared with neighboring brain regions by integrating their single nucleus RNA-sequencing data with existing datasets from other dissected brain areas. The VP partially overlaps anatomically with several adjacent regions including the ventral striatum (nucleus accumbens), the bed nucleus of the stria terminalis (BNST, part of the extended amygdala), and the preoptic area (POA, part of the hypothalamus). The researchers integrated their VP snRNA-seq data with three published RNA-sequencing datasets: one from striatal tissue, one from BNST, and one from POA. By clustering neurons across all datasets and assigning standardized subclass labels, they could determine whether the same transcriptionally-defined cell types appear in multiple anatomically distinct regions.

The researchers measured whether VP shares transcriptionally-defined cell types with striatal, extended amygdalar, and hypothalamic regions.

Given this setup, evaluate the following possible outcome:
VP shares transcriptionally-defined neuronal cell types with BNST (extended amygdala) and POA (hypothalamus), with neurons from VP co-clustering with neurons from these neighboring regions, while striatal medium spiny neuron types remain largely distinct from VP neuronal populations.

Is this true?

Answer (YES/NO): YES